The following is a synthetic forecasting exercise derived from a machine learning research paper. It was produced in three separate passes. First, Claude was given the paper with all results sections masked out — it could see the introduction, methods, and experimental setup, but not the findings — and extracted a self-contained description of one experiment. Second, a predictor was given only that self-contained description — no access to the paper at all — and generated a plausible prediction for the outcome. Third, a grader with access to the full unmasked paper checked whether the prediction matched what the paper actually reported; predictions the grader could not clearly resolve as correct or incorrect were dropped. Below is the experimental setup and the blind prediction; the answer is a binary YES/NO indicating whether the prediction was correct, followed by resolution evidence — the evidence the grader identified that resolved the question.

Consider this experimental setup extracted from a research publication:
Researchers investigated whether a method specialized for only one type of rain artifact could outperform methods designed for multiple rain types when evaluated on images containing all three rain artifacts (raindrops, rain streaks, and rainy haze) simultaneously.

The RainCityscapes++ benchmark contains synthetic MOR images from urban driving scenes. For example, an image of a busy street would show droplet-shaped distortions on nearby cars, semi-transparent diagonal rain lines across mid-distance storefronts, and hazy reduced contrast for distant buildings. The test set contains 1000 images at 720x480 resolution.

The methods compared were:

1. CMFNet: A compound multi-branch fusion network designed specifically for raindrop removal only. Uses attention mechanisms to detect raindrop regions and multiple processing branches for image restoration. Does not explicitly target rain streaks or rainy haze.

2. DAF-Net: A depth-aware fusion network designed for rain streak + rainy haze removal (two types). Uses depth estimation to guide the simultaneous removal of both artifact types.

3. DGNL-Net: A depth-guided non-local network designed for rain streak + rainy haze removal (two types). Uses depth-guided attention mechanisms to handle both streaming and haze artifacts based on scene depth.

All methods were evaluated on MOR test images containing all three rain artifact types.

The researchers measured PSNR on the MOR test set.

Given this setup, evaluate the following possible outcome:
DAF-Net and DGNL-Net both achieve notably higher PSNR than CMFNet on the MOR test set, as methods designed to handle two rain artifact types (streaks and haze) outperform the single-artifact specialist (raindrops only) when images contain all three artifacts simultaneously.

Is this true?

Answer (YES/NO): NO